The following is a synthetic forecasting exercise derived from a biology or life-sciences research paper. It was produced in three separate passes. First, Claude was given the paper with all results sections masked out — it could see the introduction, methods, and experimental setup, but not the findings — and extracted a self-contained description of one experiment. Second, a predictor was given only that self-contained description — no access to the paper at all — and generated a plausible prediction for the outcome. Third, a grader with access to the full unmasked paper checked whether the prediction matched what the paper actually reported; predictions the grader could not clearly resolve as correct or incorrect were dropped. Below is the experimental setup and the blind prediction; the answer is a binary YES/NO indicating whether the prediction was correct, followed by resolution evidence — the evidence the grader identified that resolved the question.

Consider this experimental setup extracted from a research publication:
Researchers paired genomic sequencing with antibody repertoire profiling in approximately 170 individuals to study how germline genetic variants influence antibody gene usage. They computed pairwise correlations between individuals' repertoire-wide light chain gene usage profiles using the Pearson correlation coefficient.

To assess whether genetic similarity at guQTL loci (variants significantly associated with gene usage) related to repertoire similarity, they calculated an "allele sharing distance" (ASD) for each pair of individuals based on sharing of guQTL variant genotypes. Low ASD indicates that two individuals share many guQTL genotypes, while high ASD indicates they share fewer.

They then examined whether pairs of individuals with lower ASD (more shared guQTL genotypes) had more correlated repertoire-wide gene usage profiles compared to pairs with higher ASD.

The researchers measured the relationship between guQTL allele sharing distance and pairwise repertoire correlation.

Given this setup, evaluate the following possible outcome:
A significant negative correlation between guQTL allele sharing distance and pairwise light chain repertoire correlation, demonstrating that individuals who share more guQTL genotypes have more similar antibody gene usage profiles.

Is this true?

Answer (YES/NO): YES